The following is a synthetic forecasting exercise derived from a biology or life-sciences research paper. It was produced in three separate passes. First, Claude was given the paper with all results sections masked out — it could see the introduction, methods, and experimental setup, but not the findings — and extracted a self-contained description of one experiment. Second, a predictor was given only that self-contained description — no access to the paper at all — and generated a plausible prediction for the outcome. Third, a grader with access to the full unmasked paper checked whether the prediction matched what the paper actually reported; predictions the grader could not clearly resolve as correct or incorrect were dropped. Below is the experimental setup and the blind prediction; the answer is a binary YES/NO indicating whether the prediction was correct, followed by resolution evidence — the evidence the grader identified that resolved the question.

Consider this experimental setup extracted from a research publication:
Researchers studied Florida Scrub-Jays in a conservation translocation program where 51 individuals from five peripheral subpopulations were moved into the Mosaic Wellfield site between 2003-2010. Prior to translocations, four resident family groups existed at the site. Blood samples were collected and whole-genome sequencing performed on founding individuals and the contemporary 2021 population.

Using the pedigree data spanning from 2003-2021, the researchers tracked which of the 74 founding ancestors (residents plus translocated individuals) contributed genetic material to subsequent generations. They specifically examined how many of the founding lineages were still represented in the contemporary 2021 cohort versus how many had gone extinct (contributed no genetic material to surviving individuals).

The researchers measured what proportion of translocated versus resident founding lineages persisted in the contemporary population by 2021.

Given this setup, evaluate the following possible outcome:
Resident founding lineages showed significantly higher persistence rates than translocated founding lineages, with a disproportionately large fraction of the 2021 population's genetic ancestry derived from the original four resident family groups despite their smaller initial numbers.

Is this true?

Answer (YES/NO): NO